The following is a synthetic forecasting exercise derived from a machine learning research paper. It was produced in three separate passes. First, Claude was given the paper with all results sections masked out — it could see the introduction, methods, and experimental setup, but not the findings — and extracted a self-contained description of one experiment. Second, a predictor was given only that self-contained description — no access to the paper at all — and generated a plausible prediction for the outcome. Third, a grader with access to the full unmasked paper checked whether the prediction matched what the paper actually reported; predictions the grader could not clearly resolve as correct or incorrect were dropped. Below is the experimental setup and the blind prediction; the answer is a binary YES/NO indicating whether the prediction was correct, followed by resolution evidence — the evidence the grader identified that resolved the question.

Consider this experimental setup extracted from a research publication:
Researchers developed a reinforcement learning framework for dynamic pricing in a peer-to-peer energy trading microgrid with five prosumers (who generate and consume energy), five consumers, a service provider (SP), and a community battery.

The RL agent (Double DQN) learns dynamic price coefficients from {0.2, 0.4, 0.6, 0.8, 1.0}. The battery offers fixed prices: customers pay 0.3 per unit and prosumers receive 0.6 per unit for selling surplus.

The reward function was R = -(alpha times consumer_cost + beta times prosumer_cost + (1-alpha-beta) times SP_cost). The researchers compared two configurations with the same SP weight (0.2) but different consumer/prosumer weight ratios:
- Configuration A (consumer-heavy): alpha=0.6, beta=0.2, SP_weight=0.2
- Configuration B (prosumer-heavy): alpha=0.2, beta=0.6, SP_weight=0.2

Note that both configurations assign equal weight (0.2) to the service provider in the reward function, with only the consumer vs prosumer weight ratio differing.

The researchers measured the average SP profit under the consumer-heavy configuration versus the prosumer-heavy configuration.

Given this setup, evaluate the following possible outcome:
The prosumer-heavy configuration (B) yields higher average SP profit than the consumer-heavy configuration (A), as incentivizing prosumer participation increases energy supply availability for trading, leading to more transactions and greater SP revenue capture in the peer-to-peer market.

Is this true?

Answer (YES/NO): YES